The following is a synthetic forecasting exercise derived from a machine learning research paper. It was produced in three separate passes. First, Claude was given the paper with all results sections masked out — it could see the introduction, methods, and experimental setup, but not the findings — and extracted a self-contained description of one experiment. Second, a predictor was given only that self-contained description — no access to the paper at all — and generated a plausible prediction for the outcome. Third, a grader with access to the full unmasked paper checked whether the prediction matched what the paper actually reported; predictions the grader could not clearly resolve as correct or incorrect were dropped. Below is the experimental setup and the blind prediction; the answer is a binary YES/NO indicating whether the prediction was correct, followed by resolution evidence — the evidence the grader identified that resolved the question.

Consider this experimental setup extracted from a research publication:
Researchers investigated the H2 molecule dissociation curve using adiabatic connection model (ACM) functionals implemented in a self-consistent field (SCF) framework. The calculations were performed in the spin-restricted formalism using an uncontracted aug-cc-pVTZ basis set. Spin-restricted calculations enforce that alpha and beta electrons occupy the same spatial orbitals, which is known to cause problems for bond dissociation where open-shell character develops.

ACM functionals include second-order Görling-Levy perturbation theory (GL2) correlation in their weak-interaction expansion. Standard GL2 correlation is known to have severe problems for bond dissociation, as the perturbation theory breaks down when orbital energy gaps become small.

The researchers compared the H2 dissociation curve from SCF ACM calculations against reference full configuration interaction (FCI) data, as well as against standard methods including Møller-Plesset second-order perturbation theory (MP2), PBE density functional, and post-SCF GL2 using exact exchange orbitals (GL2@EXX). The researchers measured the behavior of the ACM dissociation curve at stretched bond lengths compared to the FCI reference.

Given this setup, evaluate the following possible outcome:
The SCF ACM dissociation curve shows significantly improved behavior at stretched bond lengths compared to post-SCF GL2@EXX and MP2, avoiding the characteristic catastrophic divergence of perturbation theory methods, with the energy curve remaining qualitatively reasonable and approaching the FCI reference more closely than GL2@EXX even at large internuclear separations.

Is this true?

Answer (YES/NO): YES